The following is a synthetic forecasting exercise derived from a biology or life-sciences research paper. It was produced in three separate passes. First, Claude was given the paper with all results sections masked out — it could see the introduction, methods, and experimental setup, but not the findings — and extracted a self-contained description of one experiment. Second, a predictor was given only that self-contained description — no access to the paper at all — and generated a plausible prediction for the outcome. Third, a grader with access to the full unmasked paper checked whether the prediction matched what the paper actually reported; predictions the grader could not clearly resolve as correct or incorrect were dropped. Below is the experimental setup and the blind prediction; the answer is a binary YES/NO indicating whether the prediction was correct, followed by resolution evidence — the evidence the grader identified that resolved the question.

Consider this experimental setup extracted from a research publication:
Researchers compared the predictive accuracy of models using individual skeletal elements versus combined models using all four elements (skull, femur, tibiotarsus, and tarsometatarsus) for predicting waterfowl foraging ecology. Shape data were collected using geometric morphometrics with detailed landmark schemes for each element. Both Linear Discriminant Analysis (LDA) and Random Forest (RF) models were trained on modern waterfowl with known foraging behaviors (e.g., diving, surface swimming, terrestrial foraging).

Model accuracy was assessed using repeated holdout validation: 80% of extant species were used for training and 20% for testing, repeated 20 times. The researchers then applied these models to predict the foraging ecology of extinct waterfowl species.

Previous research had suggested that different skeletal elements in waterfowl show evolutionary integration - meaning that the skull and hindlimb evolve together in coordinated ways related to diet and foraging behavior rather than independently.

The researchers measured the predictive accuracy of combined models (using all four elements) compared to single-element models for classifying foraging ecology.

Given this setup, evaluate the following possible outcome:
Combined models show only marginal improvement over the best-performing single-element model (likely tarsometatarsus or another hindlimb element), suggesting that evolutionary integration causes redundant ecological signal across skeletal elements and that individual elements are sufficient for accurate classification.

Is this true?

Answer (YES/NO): NO